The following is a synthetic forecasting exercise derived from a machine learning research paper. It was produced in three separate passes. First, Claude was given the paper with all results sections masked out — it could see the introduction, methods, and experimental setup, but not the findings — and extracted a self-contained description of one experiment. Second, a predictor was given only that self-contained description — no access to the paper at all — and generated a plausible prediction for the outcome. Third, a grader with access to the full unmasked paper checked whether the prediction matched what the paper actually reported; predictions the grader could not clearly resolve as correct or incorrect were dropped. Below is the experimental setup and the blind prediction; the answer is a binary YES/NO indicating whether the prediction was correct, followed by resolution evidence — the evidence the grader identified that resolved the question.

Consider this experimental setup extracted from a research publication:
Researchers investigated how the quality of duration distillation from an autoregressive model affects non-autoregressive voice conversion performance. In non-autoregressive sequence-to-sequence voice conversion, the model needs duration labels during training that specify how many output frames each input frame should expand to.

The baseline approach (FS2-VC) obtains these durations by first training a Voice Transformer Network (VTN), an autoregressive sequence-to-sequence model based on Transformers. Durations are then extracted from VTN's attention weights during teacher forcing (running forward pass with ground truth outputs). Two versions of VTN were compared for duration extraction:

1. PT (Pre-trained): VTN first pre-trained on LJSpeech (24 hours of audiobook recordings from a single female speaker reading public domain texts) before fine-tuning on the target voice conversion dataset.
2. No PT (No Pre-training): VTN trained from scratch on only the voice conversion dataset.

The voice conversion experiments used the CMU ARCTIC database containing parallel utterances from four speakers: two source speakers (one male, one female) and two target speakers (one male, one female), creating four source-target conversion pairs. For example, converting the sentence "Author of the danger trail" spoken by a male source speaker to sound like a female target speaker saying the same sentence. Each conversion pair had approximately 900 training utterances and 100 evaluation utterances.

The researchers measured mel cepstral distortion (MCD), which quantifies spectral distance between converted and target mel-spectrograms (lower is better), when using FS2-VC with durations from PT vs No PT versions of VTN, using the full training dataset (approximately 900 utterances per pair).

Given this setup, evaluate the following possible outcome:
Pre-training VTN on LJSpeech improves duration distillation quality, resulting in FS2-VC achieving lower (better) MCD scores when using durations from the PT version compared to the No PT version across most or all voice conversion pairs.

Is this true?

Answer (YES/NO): NO